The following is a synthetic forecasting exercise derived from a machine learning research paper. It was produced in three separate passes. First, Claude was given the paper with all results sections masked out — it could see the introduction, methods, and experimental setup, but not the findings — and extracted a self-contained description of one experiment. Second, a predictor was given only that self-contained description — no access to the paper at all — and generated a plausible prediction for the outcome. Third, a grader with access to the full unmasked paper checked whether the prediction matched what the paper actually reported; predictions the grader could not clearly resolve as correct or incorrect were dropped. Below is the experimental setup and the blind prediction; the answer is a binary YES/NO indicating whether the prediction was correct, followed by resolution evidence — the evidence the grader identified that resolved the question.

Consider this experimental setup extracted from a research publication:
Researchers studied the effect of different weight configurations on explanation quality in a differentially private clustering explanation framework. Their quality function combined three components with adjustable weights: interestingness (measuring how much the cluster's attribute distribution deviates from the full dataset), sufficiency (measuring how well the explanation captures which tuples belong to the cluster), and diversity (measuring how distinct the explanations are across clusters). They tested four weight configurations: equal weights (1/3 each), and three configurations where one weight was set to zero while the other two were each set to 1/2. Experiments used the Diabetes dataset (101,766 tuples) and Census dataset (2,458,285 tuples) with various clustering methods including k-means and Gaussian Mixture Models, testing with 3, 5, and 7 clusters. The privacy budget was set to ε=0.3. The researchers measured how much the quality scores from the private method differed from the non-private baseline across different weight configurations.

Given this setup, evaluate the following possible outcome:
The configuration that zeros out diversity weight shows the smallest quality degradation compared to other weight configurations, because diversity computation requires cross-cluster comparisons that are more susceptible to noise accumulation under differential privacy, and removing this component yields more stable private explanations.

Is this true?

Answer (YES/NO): NO